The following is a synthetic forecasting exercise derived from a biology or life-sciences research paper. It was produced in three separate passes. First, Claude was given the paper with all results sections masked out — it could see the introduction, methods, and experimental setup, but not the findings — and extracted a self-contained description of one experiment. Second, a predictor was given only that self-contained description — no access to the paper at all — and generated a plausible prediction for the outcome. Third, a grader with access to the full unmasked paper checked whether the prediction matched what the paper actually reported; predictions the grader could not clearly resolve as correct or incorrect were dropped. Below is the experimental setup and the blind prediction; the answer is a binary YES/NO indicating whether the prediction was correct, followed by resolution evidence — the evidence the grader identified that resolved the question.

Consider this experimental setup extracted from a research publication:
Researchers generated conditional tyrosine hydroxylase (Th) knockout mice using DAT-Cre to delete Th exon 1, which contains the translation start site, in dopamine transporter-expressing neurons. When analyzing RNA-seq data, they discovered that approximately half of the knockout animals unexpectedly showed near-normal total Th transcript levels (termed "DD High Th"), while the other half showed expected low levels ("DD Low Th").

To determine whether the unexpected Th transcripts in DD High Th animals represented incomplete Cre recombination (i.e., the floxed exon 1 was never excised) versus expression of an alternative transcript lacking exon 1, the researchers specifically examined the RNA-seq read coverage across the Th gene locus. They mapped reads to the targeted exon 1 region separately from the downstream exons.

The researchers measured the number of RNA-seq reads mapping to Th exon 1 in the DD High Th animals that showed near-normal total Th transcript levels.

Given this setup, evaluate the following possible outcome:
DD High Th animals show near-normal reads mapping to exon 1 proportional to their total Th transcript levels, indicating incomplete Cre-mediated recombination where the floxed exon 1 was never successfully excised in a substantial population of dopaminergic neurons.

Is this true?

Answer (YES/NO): NO